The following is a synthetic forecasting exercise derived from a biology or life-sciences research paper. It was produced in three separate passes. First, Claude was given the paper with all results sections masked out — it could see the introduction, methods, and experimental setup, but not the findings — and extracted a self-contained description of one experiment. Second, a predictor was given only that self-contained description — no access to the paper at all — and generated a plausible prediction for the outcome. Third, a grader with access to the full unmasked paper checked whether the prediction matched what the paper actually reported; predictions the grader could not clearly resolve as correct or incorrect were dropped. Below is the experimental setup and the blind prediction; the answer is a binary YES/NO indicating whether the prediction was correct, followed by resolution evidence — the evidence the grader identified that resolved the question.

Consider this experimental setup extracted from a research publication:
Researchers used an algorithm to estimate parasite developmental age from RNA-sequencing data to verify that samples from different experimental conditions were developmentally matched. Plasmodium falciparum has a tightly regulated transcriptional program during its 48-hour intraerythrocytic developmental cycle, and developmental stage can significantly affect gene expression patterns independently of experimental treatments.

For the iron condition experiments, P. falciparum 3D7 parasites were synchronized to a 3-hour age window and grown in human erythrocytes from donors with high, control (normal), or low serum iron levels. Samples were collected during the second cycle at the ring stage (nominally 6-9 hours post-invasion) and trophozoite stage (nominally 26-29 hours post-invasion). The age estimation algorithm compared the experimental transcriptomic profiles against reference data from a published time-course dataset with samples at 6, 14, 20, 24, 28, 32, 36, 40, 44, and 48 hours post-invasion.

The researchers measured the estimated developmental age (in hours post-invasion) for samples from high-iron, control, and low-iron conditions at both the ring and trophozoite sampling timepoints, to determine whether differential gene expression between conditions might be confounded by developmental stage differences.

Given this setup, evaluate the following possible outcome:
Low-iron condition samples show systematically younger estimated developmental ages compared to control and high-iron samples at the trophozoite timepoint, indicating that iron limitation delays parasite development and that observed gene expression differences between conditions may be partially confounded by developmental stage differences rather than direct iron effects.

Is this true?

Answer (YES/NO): NO